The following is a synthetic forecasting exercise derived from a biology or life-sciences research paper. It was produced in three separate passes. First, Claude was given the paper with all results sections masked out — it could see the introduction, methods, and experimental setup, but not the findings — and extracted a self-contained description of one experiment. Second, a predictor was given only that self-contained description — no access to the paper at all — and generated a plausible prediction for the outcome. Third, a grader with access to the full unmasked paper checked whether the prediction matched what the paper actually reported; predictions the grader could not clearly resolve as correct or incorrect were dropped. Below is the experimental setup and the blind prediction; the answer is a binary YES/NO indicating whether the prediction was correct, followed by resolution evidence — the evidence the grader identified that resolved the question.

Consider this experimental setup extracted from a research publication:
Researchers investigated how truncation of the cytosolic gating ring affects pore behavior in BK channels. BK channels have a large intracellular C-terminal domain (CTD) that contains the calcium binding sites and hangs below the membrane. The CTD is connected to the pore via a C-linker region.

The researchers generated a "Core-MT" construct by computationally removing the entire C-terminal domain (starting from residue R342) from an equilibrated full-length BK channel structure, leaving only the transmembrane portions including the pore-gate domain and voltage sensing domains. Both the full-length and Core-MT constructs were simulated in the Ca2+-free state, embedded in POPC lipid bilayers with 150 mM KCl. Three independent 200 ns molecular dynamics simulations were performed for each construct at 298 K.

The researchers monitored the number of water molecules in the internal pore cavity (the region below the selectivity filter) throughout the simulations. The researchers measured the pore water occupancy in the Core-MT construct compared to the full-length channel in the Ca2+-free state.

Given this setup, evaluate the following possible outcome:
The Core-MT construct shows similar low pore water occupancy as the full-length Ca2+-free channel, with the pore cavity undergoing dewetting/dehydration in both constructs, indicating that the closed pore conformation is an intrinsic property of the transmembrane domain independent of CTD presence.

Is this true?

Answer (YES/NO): NO